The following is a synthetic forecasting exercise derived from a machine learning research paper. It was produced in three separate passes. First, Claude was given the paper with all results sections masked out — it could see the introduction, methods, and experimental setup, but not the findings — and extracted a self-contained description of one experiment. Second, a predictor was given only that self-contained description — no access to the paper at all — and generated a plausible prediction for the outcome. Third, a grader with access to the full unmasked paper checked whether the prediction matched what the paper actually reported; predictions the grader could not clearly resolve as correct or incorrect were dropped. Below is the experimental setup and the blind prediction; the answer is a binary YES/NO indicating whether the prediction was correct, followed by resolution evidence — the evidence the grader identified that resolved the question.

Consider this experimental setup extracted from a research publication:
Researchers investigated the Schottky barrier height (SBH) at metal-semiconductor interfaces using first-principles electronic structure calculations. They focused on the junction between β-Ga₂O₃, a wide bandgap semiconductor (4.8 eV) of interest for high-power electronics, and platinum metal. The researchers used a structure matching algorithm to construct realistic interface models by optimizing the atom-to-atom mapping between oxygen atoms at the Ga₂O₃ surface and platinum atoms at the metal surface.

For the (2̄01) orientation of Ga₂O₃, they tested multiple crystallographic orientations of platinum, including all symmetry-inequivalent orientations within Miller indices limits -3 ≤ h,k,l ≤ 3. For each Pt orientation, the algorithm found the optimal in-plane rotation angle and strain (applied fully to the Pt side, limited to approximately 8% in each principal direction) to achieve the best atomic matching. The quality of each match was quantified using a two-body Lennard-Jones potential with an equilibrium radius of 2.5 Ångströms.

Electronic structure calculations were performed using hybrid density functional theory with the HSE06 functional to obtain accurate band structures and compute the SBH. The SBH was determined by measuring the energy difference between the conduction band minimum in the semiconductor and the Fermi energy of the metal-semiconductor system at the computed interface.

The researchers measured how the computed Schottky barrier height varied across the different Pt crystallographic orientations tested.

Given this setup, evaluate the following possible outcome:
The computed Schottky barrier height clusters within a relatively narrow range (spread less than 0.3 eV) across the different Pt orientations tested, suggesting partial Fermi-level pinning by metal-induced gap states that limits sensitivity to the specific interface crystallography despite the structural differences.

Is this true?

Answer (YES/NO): YES